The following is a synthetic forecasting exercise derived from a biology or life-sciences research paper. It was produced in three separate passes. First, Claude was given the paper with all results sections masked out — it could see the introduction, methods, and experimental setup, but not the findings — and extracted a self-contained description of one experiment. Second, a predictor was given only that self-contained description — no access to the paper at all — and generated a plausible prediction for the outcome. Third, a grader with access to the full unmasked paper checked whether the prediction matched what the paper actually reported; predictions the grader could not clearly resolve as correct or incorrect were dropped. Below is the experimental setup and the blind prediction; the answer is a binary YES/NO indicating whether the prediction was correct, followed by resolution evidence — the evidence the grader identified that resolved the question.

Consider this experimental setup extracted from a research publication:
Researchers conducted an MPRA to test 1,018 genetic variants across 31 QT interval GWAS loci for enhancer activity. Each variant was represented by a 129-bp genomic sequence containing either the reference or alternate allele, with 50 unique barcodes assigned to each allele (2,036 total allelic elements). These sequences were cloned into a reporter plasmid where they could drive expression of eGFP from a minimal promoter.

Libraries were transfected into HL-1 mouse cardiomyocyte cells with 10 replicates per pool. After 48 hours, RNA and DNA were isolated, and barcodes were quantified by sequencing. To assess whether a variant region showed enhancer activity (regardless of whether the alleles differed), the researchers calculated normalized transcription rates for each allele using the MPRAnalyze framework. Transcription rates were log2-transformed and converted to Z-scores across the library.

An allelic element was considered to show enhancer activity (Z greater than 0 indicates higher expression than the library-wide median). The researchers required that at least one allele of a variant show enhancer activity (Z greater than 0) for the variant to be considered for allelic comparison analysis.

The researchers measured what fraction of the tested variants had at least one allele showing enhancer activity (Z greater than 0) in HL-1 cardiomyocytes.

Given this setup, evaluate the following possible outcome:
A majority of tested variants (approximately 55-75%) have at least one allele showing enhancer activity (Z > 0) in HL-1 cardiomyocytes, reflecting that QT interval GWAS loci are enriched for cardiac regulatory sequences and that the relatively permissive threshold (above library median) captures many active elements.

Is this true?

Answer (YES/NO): NO